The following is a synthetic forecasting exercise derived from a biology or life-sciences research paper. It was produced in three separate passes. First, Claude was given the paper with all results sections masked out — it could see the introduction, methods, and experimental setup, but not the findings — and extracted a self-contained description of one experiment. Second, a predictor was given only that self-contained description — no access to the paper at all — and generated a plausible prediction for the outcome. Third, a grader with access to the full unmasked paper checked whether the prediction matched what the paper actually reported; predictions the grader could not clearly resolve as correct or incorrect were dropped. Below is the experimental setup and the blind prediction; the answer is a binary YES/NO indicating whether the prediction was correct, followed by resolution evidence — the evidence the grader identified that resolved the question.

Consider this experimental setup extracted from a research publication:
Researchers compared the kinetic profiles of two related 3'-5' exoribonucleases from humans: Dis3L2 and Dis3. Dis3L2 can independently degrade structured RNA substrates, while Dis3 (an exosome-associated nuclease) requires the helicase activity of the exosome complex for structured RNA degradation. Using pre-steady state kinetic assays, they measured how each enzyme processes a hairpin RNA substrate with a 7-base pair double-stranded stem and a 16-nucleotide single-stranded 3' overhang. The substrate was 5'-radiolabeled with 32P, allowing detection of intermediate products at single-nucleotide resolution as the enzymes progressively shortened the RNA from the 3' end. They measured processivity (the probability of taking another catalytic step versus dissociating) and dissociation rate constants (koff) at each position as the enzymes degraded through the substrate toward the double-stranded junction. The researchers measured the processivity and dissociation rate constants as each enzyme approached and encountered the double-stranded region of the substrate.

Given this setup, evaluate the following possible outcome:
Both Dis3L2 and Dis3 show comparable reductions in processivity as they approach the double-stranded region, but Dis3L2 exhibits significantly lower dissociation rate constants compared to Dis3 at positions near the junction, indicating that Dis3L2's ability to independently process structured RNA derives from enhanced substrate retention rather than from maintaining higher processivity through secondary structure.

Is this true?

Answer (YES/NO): NO